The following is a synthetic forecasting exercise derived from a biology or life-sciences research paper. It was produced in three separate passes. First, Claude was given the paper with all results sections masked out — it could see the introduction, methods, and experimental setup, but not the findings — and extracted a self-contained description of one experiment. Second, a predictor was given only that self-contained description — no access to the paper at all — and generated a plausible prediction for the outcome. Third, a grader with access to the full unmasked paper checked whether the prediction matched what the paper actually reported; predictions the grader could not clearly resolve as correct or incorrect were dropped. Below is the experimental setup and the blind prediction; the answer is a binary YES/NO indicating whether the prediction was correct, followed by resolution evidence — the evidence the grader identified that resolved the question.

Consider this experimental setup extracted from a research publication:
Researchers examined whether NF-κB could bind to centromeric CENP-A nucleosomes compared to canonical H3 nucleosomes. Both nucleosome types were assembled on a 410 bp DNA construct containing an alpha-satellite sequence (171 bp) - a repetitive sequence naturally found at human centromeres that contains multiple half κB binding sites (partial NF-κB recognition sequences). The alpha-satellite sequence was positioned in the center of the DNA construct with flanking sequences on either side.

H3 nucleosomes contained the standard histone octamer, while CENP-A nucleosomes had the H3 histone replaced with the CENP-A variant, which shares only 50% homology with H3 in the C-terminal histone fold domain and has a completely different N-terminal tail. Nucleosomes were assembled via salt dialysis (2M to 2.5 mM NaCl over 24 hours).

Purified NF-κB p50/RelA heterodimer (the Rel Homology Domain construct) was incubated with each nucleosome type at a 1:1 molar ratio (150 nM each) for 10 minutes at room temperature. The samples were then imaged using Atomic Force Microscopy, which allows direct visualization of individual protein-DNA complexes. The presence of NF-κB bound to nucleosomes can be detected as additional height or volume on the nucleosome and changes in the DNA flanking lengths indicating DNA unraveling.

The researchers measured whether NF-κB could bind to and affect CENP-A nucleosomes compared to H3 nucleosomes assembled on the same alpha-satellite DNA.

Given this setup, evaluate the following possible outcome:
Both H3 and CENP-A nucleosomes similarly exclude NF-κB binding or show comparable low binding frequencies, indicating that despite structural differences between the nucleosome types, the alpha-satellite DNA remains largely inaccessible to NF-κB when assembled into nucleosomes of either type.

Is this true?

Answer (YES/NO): NO